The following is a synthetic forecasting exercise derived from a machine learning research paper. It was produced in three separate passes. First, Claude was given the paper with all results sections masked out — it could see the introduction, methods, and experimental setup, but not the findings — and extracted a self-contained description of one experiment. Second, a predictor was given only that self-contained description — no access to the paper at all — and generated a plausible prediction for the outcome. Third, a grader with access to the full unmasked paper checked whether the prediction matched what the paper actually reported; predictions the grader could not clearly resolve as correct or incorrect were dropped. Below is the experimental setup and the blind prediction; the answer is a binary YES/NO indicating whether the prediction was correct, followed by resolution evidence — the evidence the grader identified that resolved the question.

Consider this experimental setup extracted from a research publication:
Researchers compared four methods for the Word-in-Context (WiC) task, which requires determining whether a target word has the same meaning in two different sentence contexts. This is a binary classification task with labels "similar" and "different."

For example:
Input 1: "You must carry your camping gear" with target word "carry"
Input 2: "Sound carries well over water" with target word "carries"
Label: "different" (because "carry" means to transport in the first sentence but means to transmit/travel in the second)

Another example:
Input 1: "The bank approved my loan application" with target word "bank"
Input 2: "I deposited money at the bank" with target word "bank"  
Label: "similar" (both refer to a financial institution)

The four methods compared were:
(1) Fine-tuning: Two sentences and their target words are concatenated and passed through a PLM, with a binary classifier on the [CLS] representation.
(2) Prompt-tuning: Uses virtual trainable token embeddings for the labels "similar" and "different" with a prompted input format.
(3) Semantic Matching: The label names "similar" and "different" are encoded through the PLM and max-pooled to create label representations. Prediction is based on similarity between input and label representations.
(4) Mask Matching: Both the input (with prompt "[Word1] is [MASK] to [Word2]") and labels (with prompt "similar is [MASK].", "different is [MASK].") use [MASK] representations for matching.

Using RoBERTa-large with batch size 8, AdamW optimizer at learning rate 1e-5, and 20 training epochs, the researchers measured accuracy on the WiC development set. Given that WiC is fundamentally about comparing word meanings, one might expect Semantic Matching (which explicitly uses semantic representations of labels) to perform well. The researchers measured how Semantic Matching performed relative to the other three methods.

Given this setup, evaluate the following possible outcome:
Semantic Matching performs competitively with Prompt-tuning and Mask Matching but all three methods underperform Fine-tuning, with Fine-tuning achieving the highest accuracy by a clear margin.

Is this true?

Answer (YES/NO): NO